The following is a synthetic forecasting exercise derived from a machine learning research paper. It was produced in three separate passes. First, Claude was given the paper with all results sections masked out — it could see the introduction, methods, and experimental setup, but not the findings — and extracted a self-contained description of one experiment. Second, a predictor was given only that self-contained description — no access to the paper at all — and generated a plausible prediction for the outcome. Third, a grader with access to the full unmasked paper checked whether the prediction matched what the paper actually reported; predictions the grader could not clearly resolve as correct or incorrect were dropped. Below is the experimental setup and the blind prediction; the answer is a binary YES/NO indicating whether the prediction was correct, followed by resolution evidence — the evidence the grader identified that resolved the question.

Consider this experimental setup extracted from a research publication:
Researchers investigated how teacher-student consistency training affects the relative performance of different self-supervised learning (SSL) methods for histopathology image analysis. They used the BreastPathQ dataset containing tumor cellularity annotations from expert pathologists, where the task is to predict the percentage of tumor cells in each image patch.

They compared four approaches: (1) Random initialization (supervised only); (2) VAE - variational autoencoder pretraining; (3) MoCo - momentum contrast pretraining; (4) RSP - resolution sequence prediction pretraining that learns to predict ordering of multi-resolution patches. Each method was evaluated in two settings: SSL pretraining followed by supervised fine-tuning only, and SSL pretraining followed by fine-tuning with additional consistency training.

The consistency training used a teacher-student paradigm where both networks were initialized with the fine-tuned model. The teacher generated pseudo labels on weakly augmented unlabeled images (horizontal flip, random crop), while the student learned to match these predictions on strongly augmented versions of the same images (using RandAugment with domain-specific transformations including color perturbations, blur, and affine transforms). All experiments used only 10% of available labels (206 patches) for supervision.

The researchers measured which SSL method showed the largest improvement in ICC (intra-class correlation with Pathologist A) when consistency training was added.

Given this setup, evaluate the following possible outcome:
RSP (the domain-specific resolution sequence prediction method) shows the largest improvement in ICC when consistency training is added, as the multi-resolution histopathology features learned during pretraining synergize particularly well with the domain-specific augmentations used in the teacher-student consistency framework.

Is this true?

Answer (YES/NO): YES